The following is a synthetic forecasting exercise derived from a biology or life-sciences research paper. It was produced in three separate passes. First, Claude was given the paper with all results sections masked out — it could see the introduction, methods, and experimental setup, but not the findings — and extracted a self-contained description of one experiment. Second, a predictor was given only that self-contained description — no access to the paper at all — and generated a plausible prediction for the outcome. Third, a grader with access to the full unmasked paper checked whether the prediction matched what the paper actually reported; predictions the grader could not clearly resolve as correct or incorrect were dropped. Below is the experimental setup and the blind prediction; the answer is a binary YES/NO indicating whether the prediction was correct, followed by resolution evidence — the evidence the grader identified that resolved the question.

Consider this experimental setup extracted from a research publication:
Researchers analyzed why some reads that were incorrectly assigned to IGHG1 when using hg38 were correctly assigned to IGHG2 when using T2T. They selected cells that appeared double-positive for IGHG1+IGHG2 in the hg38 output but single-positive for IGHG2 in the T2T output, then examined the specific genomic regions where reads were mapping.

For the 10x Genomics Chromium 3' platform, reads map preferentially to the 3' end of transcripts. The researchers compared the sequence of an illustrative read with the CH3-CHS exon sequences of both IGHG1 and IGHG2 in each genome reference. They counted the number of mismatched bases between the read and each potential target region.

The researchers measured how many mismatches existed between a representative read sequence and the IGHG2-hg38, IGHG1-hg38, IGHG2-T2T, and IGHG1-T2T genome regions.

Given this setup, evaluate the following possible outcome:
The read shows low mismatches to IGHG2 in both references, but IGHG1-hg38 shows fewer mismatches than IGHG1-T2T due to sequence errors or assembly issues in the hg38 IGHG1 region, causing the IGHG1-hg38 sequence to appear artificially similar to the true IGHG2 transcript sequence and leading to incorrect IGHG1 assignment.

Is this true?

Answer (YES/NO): NO